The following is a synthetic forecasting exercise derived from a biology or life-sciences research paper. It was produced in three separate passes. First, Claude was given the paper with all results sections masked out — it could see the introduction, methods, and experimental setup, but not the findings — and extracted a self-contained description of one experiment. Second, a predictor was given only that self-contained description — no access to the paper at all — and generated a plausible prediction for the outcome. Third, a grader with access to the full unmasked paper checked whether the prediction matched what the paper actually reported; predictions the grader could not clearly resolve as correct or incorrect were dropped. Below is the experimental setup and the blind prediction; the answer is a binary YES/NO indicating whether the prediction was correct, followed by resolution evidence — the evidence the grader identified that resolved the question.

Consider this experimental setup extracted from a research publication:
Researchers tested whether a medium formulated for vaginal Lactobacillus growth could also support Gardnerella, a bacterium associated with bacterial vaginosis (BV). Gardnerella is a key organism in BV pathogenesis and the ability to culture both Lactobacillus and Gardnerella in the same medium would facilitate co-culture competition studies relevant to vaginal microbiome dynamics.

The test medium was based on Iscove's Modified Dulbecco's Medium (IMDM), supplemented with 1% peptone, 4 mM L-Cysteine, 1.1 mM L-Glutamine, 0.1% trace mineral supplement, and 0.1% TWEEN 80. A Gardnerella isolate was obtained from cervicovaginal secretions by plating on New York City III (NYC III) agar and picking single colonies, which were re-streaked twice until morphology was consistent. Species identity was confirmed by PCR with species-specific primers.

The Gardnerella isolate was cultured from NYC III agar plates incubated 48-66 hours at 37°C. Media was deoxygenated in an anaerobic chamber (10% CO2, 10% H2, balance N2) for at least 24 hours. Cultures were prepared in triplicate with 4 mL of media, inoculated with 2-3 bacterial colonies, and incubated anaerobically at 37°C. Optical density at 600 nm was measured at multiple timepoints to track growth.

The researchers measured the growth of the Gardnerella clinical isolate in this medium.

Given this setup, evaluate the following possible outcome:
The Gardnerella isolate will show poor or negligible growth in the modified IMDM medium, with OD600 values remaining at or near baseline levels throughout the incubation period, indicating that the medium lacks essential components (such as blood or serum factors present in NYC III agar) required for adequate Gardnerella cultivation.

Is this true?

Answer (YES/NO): NO